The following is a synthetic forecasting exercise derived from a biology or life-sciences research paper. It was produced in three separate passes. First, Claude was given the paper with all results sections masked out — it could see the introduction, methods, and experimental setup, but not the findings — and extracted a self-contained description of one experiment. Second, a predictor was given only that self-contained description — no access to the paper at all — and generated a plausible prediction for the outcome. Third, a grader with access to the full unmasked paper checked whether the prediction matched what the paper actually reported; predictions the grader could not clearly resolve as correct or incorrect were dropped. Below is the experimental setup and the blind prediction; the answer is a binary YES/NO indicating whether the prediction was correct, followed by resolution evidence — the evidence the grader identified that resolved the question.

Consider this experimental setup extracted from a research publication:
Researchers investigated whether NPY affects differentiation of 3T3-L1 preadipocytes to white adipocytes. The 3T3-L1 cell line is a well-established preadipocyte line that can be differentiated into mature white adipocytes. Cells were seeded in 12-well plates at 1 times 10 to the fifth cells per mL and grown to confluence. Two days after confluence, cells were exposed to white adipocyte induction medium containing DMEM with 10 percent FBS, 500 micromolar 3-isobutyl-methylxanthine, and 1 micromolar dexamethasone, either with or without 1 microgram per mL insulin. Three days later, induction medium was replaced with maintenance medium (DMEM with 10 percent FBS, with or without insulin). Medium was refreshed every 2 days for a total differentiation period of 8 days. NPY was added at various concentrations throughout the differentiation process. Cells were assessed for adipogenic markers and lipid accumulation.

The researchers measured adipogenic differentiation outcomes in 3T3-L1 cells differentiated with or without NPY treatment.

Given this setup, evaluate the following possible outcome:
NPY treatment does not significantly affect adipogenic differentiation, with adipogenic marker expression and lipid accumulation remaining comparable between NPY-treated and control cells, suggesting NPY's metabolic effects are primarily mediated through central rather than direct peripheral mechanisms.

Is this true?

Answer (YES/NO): NO